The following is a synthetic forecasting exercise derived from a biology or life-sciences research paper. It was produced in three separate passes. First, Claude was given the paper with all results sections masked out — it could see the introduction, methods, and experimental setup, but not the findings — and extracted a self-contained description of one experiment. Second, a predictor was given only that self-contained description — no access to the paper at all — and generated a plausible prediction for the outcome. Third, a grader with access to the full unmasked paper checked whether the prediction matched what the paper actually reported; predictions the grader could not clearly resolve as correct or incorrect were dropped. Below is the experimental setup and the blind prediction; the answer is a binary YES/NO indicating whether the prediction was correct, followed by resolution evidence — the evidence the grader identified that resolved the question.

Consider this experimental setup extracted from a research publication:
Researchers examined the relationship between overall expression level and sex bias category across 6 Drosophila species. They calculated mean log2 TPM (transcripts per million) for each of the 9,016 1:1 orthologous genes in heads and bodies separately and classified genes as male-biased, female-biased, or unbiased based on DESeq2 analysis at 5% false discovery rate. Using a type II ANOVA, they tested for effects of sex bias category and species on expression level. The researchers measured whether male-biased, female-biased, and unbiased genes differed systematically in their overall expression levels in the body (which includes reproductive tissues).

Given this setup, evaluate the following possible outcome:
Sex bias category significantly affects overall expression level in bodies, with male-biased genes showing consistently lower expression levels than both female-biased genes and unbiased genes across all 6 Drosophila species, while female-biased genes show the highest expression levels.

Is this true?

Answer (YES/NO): NO